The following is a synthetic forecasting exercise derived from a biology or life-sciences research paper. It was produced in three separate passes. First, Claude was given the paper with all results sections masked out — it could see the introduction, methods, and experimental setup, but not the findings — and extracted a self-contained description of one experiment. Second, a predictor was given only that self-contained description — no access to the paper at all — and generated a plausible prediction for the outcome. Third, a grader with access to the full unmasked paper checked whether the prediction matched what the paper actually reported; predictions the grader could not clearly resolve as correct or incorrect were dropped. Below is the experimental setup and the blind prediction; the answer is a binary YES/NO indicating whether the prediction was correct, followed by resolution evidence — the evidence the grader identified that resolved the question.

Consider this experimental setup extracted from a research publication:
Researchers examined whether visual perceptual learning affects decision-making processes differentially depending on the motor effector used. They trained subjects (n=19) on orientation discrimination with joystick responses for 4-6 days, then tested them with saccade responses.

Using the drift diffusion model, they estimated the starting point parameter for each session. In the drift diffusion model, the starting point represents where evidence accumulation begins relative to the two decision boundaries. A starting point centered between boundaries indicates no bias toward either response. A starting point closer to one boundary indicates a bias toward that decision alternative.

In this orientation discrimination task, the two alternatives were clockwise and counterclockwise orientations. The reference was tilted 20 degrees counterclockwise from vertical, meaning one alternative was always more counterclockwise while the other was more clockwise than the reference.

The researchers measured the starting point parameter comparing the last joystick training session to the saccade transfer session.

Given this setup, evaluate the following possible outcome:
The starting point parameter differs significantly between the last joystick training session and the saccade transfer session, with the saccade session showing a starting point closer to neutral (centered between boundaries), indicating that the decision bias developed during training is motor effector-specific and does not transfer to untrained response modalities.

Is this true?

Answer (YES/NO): NO